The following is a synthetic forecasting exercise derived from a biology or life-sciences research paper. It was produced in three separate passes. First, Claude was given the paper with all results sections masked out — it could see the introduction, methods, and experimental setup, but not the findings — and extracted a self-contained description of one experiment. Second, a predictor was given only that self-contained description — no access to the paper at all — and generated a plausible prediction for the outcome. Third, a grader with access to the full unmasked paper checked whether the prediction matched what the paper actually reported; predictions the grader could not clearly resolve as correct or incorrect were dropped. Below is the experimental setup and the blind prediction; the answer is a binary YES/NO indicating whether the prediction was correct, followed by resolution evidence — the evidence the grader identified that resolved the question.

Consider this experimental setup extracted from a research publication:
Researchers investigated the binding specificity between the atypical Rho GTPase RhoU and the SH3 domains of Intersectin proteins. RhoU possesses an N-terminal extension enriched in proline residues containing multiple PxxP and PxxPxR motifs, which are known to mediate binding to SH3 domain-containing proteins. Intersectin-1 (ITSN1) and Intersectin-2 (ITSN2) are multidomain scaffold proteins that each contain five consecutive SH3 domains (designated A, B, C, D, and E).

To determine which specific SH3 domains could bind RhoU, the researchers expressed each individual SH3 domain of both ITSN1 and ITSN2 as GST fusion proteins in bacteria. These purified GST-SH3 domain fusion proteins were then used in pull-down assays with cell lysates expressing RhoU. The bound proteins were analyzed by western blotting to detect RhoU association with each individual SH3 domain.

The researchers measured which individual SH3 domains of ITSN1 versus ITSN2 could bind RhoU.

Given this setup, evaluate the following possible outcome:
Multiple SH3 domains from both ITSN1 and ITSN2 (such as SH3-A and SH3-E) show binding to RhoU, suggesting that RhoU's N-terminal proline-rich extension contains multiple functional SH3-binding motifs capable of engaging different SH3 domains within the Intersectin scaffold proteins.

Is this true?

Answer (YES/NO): NO